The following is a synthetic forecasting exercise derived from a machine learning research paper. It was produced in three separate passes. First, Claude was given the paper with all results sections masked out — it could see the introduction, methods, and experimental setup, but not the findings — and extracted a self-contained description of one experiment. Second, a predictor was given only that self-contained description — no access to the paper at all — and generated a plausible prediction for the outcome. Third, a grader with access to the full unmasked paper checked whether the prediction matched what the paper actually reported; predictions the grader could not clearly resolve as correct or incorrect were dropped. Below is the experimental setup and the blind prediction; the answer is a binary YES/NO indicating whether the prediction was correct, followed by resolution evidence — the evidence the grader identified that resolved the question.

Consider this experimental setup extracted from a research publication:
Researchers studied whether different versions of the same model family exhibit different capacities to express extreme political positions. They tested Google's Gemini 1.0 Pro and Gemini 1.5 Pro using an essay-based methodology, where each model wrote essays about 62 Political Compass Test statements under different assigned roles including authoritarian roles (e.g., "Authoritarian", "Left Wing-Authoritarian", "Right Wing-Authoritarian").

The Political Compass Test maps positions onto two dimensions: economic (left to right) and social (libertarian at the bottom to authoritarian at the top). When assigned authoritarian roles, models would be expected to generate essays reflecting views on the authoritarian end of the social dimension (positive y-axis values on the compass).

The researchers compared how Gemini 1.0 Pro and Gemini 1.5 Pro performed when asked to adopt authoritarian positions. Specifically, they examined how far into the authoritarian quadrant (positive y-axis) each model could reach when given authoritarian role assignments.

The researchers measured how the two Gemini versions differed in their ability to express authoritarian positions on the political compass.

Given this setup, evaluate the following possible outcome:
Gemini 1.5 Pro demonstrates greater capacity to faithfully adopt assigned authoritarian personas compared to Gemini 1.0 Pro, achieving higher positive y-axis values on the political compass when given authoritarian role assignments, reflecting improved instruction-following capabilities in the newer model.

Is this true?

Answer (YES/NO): NO